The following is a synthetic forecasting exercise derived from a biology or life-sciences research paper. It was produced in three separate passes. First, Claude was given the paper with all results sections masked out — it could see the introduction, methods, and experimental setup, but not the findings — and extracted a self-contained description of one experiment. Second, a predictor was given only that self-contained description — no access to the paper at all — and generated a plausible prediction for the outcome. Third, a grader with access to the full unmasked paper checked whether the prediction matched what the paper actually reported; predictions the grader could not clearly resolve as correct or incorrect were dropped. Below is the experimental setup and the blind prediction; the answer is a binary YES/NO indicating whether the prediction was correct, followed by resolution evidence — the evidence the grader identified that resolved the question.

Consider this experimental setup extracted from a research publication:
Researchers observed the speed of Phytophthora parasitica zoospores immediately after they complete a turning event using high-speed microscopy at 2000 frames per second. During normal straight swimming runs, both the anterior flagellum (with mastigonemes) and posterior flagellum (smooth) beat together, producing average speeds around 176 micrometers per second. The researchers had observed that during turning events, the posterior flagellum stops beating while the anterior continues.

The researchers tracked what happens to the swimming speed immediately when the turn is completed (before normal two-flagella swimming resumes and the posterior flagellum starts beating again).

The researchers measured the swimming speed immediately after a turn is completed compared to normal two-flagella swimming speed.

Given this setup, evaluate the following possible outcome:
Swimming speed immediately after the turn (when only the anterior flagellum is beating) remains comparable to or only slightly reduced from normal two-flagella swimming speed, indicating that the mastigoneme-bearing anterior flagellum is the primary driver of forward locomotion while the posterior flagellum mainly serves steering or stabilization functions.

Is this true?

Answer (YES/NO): NO